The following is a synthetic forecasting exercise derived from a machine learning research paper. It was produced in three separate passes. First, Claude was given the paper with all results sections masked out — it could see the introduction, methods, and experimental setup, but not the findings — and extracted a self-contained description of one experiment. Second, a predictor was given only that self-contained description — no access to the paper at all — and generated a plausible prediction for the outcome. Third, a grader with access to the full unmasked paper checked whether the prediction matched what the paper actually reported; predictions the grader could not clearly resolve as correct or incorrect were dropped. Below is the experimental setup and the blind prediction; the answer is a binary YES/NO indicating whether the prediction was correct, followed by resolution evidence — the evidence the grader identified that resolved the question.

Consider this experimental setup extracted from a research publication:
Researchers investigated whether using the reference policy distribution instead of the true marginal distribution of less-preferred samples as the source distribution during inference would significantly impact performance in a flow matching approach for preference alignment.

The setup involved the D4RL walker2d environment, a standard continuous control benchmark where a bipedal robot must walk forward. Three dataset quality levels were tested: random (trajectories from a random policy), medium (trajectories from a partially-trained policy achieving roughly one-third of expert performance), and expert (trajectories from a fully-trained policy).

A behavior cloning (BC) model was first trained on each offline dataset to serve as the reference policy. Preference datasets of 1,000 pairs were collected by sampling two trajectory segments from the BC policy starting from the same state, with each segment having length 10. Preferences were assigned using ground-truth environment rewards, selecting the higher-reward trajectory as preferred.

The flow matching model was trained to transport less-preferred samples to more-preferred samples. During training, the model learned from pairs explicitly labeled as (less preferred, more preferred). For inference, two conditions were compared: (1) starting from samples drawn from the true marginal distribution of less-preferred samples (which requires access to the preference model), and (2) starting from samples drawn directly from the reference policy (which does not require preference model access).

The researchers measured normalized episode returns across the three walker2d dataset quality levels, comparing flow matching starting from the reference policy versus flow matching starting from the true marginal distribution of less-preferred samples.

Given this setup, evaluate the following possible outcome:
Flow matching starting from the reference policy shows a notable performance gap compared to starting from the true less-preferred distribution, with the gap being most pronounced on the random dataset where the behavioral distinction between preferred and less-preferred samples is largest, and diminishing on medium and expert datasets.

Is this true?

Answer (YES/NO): NO